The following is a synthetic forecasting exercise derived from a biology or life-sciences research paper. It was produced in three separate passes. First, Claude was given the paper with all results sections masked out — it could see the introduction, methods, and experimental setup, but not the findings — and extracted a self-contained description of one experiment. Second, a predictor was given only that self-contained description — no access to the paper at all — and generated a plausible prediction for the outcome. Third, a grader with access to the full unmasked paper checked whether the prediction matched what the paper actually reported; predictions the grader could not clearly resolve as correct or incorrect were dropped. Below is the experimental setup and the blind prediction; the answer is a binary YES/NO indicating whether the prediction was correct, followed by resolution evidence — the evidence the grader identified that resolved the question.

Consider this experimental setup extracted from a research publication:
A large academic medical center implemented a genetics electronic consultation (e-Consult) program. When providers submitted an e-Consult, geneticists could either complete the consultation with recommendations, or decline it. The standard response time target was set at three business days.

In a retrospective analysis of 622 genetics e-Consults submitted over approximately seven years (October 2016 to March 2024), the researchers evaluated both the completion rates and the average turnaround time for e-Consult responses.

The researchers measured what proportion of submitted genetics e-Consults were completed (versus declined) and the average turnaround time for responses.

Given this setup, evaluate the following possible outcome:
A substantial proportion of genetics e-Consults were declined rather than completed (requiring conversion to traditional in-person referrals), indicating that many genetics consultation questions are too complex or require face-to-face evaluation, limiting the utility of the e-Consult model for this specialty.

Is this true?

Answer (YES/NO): NO